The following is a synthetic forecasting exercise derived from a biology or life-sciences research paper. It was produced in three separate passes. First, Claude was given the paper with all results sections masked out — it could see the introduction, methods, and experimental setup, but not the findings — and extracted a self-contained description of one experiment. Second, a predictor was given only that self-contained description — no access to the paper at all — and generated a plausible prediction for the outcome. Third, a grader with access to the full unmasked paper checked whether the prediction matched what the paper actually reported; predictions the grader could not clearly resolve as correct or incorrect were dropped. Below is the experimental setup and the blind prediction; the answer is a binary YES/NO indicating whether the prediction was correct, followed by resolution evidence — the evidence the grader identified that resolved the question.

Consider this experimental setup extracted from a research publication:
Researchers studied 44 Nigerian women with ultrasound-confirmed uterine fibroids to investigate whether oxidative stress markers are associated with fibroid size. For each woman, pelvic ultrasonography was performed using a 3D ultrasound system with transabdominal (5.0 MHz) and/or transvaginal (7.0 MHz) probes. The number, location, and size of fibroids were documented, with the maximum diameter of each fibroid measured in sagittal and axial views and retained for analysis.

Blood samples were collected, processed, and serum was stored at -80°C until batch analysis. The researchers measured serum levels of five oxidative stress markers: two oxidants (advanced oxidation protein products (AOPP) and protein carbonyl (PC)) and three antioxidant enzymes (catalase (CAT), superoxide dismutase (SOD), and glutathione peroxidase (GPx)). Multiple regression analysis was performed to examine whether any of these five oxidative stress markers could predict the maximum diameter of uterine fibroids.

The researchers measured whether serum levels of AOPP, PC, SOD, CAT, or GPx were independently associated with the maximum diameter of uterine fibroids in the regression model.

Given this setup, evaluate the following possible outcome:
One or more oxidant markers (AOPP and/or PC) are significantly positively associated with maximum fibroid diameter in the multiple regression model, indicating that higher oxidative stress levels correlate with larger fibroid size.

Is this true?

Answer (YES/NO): YES